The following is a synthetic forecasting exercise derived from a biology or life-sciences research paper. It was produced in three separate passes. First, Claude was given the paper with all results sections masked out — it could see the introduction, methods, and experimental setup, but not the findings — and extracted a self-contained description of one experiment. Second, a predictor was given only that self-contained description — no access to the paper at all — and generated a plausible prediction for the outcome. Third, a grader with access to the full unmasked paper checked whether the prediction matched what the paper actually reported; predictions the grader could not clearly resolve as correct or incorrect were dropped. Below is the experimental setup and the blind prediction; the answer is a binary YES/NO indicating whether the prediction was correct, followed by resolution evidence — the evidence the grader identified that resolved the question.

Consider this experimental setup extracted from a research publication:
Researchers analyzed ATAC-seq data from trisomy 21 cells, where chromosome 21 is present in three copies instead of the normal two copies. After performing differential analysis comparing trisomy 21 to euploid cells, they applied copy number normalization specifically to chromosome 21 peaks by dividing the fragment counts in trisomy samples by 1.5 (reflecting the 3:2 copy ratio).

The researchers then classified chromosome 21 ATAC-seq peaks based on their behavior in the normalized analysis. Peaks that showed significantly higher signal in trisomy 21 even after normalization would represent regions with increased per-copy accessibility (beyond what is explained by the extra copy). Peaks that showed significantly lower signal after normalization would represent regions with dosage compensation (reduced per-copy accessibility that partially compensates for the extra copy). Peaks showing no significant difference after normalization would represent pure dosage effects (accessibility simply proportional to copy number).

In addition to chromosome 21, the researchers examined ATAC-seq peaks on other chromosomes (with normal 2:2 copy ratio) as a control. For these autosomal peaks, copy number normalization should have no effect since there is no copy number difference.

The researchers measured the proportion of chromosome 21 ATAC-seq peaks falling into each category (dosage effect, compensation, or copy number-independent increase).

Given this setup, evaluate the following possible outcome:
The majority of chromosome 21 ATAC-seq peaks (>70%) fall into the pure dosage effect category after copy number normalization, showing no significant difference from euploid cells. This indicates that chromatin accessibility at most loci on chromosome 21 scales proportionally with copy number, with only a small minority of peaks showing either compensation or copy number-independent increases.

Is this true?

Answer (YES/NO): NO